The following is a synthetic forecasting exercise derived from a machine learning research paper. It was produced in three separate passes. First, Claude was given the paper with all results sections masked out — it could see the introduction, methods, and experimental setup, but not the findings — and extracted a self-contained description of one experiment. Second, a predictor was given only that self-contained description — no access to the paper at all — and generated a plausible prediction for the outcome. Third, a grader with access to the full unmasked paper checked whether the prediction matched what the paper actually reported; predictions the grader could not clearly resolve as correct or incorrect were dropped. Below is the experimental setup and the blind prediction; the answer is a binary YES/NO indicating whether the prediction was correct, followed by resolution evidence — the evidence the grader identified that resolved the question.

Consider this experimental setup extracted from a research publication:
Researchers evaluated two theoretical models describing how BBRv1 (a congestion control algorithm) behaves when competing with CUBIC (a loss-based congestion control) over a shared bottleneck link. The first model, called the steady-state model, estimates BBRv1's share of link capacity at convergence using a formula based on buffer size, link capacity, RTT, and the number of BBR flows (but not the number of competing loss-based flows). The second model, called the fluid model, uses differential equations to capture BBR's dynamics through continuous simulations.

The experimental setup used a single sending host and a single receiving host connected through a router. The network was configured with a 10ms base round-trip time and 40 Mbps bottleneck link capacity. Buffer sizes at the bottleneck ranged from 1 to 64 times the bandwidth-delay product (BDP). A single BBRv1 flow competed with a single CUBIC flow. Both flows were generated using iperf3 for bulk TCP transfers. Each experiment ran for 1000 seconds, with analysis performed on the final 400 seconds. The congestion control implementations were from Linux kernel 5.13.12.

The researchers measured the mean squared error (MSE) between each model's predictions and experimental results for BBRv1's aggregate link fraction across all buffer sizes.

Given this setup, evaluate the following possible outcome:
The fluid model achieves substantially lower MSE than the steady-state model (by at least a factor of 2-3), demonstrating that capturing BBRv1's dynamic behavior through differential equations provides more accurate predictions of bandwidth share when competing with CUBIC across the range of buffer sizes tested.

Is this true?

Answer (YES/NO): NO